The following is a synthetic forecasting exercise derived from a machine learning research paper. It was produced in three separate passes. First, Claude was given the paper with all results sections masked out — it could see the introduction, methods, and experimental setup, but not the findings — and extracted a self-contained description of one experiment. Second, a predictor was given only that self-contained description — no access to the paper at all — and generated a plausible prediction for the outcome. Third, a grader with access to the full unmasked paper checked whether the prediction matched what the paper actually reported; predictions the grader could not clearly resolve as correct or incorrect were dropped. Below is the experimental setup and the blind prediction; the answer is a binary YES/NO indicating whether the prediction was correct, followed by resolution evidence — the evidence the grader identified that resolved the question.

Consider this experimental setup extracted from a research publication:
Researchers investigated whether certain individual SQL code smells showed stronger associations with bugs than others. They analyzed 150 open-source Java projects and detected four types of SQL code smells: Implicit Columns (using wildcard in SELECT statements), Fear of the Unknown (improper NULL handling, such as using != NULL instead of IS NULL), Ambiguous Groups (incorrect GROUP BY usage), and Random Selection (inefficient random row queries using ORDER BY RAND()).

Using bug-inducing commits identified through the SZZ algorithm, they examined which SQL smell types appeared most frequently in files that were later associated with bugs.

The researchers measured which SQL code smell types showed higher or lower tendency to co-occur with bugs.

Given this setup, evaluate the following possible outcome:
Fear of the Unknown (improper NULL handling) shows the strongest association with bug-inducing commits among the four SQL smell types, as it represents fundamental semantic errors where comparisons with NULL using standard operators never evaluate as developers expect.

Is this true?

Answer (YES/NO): NO